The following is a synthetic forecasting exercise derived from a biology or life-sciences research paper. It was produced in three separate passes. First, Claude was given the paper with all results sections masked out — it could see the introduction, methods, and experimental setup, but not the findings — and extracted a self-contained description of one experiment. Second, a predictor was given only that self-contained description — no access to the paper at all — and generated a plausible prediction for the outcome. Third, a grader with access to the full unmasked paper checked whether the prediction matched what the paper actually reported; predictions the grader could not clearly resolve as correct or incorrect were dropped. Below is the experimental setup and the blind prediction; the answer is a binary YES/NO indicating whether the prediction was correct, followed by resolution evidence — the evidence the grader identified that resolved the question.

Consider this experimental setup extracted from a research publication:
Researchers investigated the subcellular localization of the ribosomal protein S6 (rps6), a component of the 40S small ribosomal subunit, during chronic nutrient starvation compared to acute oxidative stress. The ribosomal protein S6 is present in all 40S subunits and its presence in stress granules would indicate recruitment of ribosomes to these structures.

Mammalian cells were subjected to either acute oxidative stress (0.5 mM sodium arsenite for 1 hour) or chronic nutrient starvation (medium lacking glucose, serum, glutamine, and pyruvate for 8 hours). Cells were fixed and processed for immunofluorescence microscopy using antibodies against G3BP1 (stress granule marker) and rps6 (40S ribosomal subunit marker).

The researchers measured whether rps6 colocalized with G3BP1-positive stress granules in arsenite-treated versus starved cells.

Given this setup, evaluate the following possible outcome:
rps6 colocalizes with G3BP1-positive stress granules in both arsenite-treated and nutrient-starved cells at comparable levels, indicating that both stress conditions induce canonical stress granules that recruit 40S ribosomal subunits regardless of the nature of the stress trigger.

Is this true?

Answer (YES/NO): NO